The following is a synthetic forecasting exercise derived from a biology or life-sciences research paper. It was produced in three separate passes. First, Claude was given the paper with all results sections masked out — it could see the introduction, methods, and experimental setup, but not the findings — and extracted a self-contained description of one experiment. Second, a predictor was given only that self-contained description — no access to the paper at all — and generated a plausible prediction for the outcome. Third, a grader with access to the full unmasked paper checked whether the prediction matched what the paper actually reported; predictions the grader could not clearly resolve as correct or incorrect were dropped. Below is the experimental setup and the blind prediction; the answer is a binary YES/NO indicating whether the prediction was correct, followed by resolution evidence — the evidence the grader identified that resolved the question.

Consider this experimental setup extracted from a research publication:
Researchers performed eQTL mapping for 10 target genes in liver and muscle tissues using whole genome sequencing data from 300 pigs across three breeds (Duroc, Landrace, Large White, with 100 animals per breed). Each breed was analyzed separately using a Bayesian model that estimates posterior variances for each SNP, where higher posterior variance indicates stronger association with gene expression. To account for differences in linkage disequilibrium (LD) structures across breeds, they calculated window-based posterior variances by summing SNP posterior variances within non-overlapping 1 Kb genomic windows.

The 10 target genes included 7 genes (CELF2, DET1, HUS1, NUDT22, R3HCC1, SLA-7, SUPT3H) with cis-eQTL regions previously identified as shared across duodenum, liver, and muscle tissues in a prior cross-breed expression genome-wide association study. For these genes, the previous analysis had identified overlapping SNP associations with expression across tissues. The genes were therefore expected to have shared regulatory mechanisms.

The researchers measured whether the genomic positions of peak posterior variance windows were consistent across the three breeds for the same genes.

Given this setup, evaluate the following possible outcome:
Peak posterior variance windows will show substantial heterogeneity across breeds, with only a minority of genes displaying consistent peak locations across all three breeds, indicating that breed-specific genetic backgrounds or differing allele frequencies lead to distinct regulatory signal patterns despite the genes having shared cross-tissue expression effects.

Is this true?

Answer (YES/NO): NO